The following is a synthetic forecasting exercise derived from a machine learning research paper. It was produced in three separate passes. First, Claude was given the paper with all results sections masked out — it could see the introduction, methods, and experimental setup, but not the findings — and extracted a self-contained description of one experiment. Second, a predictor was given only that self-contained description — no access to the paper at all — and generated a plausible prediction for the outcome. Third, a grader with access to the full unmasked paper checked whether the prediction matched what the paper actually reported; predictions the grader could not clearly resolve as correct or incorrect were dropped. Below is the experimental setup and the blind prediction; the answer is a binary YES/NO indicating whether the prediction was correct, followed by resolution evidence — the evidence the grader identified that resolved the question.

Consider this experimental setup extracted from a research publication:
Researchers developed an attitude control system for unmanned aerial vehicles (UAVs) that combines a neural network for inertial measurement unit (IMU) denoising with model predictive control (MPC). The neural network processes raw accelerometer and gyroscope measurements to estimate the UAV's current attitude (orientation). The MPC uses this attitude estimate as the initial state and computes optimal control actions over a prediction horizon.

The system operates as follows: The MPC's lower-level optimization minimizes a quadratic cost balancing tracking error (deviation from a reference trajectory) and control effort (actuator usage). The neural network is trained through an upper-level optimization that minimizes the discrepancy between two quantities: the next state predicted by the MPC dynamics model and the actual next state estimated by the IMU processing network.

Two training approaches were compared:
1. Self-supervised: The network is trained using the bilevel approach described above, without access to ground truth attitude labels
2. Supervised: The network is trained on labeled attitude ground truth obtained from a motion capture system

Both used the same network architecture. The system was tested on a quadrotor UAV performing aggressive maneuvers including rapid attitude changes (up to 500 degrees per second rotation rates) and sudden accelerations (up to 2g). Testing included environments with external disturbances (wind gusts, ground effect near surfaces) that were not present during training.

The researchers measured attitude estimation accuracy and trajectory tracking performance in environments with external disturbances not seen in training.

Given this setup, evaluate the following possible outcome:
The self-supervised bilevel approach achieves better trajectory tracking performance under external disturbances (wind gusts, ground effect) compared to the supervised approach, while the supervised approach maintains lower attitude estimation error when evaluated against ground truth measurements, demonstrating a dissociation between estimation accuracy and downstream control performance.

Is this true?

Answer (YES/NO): NO